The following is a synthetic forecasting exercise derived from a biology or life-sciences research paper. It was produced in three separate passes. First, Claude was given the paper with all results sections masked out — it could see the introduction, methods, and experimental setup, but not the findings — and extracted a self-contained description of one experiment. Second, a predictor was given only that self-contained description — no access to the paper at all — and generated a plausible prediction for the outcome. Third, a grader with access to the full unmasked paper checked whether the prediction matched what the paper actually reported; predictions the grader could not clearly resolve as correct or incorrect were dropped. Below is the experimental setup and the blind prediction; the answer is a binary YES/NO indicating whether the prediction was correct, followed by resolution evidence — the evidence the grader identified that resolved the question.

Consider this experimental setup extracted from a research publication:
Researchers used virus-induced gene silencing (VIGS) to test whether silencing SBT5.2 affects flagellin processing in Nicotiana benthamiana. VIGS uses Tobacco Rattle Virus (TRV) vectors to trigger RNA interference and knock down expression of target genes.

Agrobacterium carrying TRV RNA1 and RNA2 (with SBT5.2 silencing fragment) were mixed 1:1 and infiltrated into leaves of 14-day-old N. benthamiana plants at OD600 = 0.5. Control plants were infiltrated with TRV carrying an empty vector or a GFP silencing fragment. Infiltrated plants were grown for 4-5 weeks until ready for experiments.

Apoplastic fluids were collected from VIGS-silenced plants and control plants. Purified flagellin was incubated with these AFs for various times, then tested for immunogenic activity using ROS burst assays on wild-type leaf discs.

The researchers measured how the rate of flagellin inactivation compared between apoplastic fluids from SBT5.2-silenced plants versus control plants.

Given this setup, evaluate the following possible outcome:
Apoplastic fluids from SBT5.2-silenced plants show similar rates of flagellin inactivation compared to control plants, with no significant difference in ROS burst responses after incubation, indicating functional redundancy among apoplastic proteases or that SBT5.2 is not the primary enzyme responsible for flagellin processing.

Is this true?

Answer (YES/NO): NO